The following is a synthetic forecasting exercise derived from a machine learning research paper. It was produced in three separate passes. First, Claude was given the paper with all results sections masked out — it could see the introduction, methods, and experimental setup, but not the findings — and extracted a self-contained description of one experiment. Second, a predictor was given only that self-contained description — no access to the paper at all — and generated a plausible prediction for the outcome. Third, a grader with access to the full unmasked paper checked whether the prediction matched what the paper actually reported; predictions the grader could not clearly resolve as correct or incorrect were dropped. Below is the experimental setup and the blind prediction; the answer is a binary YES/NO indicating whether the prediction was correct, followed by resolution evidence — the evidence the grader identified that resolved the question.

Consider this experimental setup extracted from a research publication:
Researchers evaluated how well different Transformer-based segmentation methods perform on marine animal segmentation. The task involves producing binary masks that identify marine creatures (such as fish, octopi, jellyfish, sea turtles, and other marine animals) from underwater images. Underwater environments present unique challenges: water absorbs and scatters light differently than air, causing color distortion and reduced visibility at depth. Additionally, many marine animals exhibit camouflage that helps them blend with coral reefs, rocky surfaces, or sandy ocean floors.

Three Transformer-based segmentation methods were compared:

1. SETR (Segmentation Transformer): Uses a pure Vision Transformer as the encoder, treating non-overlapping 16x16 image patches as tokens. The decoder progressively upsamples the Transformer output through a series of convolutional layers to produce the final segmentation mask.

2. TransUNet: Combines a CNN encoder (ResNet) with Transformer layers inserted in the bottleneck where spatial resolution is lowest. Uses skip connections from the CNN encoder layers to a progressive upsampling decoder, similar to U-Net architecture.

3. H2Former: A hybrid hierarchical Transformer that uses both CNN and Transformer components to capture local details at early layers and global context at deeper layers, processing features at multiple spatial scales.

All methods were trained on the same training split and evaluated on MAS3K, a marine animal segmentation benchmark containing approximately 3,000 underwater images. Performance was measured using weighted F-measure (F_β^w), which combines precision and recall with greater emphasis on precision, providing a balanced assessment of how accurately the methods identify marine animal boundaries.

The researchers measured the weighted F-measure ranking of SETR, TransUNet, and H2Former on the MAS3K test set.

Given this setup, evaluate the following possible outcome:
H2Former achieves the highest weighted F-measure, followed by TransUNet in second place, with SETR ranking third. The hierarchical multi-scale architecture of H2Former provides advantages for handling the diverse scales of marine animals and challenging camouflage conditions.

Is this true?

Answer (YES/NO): YES